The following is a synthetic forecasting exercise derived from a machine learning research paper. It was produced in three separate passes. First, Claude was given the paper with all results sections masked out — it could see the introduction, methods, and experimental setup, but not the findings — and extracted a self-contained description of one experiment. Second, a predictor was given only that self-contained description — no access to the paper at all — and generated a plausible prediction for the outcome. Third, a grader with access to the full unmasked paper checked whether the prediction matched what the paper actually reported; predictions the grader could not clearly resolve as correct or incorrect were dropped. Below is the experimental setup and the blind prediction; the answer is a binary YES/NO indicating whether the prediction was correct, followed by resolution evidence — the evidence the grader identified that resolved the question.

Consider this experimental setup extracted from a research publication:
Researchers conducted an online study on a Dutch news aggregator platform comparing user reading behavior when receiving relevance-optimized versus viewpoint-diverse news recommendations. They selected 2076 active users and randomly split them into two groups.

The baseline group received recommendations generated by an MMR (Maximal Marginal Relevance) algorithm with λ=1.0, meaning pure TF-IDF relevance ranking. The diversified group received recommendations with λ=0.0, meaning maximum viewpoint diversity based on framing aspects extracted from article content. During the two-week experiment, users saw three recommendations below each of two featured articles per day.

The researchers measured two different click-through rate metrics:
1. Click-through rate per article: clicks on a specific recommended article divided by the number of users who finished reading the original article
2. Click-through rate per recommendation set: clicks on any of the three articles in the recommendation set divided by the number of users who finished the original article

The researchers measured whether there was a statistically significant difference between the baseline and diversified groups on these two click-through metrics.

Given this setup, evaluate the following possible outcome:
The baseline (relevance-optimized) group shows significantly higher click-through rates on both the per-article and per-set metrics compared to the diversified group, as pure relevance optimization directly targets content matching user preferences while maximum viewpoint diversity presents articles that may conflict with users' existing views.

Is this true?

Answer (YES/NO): NO